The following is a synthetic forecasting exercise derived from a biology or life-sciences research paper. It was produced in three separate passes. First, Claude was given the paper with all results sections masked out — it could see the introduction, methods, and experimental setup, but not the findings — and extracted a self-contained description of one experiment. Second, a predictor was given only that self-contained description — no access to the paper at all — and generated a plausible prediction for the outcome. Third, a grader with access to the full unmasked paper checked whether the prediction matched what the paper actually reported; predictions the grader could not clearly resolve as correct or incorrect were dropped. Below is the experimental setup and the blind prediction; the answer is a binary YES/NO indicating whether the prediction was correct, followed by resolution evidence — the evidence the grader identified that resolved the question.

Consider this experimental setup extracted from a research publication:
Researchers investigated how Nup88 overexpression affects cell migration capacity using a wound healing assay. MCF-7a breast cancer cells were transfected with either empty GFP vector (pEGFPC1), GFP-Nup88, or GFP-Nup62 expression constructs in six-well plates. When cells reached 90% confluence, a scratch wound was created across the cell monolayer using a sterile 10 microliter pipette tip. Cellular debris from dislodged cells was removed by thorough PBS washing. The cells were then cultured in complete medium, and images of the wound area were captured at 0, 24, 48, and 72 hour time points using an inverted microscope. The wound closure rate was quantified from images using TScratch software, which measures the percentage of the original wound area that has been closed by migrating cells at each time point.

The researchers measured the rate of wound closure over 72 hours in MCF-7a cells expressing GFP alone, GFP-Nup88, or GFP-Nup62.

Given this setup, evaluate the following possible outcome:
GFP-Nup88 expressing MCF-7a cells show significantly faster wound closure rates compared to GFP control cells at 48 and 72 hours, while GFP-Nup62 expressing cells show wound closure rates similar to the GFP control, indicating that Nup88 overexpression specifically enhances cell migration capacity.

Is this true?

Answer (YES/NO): NO